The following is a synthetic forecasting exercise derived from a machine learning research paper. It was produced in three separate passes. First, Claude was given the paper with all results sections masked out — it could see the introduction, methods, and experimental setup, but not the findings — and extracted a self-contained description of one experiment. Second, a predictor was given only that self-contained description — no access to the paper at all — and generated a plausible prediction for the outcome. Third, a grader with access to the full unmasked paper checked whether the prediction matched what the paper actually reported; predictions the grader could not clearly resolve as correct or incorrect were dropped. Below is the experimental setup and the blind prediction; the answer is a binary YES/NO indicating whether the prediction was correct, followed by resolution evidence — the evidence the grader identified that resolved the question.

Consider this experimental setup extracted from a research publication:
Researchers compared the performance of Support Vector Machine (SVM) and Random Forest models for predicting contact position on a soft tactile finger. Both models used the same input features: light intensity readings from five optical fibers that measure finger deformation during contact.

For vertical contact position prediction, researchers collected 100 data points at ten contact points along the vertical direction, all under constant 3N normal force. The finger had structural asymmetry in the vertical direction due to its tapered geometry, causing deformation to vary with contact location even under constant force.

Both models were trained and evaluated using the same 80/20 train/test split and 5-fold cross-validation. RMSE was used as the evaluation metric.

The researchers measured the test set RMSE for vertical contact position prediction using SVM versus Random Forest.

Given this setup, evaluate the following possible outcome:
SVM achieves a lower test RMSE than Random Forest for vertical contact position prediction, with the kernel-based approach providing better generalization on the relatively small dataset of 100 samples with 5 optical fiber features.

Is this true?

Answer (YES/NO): NO